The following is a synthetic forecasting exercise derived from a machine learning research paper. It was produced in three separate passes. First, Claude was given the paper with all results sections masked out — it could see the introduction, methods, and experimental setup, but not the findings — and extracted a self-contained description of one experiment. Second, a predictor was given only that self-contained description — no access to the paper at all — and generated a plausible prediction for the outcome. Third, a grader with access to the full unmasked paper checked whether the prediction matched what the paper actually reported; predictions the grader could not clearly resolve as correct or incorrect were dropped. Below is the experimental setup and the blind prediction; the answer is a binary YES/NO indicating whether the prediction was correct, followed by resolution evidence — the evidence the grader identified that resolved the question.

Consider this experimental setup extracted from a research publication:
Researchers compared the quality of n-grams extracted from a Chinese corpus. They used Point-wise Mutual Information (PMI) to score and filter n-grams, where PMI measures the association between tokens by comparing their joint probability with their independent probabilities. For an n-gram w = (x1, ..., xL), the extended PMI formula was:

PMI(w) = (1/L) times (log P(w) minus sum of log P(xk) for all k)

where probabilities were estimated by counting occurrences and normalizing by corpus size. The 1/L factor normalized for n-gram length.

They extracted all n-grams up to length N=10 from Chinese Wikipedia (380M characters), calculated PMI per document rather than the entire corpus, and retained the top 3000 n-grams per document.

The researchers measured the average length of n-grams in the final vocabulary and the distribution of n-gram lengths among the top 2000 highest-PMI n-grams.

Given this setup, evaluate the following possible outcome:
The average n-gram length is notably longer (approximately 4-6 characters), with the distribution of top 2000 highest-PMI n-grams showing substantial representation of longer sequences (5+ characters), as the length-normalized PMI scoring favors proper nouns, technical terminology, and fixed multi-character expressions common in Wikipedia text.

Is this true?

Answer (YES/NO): YES